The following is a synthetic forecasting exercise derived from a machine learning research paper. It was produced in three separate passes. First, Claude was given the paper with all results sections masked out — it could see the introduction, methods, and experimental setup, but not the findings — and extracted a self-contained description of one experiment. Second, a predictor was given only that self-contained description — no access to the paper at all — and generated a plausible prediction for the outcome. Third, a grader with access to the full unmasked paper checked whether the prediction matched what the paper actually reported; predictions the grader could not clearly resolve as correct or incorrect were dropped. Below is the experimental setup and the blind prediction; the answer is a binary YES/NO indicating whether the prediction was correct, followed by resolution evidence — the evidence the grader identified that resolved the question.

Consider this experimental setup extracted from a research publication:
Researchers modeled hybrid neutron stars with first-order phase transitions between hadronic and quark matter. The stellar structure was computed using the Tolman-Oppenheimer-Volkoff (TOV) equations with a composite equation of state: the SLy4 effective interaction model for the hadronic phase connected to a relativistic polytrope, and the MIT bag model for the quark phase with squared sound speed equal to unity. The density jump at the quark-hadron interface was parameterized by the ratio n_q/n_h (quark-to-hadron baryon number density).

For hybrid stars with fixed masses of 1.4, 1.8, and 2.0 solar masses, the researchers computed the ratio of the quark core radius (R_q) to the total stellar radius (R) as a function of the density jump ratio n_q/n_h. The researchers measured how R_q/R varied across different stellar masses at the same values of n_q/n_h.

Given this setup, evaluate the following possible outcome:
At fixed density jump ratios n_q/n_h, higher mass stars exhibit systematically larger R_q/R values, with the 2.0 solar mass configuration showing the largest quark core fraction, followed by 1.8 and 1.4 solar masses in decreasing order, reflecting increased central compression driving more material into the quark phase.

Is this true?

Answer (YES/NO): YES